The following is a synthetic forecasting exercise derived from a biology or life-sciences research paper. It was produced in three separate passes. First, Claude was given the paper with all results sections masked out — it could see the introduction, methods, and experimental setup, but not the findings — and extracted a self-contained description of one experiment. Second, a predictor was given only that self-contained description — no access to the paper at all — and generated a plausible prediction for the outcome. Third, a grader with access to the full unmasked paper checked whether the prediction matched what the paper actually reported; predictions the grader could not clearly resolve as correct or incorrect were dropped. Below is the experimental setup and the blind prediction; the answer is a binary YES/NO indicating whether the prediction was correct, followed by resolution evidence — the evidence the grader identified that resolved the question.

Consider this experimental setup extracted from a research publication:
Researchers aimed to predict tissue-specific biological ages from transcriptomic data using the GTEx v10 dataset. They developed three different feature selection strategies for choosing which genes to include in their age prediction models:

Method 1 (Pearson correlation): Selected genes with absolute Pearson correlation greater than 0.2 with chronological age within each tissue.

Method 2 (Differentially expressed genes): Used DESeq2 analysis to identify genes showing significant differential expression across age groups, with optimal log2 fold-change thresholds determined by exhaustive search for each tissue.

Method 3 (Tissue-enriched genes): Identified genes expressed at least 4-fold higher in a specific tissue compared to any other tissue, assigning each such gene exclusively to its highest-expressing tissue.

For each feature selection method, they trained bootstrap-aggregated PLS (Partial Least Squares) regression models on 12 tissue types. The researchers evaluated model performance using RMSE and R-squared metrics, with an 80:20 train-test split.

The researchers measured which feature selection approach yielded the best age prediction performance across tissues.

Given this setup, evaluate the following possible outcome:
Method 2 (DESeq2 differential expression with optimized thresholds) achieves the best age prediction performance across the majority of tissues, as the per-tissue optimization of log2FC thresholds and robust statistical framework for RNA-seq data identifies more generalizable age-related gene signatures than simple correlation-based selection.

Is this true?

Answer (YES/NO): NO